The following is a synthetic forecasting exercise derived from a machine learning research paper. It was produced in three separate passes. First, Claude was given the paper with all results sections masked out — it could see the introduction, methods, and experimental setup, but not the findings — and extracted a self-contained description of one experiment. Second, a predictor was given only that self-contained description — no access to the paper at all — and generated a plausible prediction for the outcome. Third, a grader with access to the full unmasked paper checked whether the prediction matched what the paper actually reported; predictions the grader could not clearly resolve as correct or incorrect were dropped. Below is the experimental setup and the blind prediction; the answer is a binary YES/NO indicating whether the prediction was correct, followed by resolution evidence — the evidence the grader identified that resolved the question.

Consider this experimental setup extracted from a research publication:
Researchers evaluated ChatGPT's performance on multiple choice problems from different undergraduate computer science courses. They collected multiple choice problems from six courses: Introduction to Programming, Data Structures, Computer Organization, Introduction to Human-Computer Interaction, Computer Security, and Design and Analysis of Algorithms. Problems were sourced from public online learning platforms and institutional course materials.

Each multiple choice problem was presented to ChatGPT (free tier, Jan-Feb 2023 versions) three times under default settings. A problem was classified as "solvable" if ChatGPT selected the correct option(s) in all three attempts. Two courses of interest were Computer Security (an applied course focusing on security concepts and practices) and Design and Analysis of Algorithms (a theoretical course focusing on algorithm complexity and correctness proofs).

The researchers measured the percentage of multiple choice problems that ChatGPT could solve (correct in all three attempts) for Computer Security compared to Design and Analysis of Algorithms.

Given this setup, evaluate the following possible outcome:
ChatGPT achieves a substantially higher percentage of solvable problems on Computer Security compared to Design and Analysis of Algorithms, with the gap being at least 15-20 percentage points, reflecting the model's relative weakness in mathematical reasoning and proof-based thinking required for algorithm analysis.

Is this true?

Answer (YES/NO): YES